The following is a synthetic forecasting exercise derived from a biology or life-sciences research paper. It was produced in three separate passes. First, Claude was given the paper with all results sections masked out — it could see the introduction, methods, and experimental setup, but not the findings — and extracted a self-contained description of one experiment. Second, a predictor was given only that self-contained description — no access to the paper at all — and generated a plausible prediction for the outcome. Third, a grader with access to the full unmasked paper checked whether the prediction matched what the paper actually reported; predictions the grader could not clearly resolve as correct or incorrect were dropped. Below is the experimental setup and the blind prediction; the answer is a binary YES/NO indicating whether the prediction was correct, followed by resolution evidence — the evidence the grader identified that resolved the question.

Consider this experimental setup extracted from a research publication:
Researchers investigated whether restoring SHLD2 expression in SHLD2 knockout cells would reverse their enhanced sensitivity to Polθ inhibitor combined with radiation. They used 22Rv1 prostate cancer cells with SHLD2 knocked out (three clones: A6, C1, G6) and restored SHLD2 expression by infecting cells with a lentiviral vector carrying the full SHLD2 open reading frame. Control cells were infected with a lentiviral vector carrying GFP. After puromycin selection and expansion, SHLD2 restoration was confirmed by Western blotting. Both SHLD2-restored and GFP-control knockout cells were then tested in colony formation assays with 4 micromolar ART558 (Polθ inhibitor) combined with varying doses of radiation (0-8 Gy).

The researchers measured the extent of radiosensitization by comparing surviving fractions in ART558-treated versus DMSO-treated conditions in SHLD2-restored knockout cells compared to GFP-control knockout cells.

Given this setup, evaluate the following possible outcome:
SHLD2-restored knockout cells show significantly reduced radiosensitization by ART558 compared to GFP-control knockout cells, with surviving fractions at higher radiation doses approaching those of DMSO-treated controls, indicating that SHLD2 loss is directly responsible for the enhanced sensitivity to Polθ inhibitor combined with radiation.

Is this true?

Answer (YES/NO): YES